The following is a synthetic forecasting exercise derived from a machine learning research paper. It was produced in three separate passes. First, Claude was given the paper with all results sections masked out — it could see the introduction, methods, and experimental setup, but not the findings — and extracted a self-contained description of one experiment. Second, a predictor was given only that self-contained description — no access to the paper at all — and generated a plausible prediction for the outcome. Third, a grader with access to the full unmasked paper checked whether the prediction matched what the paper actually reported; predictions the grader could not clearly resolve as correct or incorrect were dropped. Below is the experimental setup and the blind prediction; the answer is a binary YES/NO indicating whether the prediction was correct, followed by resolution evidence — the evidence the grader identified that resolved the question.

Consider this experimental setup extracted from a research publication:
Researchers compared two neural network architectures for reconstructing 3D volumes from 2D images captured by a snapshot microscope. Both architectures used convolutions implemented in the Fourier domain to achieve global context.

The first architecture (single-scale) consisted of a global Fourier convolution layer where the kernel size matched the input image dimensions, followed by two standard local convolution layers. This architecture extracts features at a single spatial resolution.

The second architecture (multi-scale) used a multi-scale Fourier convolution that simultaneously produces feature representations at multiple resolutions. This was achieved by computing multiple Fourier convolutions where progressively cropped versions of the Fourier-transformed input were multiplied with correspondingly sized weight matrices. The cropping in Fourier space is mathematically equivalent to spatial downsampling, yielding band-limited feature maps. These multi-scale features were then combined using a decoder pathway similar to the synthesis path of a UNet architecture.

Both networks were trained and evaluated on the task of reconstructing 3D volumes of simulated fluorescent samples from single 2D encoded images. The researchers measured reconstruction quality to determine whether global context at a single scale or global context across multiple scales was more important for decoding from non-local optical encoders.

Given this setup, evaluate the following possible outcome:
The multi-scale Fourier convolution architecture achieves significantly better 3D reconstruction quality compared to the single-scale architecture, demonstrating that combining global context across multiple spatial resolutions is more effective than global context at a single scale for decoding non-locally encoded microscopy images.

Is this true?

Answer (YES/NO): NO